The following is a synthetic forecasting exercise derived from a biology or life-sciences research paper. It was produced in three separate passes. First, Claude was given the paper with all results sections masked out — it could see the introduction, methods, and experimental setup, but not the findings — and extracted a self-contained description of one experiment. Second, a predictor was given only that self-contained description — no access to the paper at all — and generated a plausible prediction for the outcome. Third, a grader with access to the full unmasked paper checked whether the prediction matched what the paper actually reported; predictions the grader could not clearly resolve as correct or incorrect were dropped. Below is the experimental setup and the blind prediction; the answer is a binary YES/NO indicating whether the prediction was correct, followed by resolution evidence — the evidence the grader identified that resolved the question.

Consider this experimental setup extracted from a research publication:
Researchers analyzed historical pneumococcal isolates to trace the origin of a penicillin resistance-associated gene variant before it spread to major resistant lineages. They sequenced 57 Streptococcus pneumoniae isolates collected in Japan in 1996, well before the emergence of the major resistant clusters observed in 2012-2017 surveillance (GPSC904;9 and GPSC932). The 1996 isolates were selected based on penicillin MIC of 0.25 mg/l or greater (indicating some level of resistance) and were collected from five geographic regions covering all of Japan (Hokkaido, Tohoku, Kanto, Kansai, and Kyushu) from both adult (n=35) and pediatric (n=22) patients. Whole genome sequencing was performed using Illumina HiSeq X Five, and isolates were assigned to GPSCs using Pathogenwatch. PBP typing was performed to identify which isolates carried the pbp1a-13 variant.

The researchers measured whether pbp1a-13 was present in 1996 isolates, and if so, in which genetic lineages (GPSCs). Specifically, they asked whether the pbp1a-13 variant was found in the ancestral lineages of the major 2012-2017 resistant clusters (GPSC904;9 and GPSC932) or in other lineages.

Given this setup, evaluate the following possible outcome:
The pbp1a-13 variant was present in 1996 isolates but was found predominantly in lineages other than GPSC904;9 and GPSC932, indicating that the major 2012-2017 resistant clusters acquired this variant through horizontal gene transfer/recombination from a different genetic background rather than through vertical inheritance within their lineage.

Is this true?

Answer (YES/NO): YES